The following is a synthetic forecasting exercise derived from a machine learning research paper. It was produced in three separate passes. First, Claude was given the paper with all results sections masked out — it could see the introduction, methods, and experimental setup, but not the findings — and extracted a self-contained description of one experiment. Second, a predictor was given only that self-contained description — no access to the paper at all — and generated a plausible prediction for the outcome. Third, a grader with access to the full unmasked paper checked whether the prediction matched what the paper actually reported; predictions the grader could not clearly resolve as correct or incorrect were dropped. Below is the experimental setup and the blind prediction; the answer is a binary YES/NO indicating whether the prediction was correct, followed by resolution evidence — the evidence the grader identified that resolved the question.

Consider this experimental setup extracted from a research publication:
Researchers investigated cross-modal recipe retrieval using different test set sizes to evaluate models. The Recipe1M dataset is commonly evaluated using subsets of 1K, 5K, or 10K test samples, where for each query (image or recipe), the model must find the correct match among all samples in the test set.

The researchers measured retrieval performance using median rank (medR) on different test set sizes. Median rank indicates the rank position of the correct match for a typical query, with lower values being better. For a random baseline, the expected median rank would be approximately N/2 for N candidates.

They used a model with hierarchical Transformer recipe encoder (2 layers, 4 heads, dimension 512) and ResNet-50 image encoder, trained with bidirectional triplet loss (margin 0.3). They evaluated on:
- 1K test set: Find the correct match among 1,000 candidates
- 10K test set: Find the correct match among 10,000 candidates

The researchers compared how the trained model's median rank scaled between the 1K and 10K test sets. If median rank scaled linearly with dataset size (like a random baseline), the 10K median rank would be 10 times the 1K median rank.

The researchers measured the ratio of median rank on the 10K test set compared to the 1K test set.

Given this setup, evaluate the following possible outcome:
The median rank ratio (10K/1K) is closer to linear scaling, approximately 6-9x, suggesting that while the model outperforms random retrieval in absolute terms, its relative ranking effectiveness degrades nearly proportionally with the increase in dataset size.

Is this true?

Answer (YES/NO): NO